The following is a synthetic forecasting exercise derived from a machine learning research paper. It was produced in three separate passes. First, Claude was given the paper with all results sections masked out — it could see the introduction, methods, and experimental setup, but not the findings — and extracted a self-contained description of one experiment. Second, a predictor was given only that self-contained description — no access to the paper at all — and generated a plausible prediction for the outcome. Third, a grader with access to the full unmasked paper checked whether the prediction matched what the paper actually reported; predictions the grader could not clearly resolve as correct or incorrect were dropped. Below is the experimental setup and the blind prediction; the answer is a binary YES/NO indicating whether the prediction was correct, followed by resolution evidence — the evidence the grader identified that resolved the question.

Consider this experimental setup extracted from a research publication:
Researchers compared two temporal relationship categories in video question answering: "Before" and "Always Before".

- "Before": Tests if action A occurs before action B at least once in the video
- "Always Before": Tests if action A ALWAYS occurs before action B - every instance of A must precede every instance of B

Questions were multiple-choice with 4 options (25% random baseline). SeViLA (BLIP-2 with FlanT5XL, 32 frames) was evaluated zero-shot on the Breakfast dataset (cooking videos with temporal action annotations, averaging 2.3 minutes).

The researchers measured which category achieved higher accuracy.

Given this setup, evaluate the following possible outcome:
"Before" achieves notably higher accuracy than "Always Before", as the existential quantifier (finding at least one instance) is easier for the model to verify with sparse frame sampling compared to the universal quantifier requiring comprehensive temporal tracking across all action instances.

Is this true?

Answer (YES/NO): YES